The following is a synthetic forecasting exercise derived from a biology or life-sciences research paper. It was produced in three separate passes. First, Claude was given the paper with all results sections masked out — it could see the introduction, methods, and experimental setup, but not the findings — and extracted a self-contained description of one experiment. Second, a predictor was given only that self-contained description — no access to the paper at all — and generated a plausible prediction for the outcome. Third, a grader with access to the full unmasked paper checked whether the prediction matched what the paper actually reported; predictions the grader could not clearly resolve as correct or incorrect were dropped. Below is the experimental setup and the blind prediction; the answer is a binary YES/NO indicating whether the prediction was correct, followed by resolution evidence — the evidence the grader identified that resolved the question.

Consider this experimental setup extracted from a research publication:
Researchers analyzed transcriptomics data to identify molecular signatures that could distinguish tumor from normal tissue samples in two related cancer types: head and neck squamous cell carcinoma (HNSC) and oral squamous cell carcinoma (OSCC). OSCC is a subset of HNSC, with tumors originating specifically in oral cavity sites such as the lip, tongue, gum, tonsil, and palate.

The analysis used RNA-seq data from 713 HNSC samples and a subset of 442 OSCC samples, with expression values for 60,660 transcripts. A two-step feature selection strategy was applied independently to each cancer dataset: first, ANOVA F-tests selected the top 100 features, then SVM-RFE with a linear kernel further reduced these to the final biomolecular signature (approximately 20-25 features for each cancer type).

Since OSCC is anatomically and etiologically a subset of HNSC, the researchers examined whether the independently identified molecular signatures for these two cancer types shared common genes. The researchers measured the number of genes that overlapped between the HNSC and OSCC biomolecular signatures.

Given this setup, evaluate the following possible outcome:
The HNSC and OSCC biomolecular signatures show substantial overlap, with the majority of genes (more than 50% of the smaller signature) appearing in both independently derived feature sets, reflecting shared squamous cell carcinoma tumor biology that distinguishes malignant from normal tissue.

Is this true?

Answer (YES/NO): NO